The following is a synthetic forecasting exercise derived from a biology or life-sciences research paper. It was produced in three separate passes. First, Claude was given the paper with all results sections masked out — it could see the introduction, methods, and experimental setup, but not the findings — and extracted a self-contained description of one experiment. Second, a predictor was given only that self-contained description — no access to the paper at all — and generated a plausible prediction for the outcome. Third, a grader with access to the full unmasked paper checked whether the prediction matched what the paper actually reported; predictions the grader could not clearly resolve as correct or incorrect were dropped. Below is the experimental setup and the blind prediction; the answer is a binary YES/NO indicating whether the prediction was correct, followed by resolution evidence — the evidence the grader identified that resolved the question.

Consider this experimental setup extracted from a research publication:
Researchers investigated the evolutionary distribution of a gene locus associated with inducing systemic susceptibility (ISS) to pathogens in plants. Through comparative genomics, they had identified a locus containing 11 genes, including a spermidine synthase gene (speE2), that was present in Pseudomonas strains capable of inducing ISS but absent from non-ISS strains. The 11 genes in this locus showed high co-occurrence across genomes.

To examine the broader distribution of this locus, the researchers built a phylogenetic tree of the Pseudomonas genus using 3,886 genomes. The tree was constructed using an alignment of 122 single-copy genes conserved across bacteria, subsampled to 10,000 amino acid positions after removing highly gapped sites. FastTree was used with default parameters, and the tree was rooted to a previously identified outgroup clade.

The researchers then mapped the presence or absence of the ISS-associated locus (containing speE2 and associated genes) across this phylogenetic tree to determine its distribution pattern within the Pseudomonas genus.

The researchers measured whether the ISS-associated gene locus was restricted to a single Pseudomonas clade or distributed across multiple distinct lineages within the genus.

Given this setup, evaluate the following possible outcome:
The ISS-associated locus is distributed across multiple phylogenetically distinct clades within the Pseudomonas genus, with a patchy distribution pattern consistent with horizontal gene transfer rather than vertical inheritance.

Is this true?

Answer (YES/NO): YES